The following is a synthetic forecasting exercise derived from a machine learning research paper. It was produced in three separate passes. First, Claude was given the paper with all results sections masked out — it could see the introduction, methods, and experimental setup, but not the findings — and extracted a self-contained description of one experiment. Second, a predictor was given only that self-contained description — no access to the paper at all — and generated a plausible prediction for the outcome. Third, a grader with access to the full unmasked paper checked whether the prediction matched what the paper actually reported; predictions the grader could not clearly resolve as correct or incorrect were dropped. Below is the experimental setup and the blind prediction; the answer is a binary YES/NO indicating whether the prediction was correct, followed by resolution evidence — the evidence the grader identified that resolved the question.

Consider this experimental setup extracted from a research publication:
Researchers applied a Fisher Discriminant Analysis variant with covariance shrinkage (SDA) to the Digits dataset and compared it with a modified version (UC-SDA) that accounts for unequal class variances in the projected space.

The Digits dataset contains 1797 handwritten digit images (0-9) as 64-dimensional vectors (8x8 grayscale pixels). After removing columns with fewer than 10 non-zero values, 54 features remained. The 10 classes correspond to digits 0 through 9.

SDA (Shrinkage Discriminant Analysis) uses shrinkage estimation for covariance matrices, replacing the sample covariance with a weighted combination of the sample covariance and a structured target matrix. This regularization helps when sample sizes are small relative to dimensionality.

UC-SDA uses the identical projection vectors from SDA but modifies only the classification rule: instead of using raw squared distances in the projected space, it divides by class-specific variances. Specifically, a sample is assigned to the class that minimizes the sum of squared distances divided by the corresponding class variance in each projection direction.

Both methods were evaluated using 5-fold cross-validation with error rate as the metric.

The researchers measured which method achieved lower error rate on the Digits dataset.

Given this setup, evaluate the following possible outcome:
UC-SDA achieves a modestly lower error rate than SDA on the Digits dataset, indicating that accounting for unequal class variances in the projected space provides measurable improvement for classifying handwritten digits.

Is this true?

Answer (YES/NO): NO